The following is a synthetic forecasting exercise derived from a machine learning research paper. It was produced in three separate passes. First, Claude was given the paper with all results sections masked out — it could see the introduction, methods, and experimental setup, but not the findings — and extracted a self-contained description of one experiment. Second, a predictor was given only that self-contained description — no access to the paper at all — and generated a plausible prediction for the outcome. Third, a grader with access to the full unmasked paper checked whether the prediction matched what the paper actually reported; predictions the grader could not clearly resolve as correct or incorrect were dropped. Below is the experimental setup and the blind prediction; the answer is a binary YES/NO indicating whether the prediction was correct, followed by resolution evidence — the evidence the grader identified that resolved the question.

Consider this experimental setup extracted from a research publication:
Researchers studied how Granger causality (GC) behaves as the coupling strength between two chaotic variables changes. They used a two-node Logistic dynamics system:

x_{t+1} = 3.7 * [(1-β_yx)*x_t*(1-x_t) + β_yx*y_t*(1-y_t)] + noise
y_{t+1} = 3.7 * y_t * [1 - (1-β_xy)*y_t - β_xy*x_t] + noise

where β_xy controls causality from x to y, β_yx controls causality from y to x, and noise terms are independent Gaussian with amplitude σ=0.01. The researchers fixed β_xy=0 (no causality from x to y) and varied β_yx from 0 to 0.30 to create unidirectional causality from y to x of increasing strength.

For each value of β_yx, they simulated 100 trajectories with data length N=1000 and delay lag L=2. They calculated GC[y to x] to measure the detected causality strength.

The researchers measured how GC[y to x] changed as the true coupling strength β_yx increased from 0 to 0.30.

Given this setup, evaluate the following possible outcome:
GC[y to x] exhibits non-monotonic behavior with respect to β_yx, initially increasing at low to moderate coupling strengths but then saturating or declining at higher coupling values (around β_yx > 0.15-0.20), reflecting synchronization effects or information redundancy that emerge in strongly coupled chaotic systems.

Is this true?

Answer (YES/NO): NO